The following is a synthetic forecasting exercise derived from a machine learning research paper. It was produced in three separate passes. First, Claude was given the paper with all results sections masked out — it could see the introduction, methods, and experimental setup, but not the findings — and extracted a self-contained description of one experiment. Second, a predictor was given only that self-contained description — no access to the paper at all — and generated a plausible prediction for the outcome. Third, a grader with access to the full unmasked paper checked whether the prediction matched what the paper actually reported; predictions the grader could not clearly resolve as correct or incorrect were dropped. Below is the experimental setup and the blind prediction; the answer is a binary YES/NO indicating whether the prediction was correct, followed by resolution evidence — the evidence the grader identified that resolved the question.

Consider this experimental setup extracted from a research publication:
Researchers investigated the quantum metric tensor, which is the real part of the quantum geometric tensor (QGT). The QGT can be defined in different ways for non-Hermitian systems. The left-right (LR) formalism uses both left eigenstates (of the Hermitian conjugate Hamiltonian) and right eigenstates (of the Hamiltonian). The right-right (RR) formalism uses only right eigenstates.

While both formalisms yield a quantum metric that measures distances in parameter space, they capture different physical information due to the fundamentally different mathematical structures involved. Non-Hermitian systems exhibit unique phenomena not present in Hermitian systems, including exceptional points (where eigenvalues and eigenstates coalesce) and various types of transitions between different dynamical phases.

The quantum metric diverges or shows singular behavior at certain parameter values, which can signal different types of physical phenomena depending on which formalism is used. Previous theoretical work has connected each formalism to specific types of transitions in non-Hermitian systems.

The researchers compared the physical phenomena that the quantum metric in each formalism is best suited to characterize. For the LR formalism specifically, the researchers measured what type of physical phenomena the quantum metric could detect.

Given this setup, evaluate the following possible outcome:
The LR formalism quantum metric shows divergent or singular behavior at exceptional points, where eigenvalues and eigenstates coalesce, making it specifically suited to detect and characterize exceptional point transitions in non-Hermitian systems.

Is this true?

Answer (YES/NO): YES